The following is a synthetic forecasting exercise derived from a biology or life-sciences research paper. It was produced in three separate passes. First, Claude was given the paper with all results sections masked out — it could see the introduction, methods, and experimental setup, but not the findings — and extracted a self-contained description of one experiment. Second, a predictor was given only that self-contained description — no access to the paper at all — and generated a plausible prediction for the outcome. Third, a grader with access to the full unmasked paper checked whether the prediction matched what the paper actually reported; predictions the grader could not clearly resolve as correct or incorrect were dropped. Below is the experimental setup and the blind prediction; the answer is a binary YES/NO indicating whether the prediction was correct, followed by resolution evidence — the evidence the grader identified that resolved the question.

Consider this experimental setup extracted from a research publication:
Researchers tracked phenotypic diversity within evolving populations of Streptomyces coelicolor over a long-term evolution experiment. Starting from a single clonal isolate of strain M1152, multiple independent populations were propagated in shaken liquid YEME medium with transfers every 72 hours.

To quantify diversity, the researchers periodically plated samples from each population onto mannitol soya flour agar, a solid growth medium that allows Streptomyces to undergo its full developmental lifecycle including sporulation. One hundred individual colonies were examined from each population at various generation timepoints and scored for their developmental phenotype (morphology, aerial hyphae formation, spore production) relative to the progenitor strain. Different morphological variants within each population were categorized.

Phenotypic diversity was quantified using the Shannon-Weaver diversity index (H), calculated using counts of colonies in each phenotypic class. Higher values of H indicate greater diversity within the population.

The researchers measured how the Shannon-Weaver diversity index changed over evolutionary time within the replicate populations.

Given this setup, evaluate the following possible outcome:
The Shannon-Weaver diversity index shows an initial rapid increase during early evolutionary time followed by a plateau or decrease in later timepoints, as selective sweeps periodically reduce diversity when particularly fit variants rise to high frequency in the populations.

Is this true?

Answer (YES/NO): YES